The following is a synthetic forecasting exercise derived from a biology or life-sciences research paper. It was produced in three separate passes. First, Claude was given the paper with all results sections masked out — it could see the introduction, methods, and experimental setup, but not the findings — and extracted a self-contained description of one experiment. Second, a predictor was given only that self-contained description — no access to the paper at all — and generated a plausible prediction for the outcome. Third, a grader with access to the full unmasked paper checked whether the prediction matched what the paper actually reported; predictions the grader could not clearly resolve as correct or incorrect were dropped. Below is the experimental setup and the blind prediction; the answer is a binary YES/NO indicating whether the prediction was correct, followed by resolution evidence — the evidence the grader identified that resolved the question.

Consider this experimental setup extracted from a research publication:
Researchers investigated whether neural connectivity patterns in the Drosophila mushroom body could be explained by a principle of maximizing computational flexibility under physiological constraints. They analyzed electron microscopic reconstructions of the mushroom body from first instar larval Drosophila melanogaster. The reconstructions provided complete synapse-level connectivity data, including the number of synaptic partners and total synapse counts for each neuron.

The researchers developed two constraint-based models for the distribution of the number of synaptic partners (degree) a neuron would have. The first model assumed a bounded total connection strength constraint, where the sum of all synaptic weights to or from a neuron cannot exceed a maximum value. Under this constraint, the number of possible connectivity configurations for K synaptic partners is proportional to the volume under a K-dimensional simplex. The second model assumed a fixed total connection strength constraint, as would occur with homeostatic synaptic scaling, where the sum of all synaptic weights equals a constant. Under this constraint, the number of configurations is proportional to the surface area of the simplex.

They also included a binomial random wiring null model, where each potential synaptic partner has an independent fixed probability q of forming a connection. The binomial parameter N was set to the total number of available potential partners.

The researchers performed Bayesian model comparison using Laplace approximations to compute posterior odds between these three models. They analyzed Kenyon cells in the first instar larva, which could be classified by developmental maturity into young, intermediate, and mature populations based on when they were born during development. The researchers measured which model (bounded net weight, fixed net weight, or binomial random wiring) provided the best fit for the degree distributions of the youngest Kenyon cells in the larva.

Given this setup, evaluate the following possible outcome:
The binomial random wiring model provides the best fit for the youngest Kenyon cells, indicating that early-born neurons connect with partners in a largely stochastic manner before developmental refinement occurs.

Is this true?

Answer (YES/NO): NO